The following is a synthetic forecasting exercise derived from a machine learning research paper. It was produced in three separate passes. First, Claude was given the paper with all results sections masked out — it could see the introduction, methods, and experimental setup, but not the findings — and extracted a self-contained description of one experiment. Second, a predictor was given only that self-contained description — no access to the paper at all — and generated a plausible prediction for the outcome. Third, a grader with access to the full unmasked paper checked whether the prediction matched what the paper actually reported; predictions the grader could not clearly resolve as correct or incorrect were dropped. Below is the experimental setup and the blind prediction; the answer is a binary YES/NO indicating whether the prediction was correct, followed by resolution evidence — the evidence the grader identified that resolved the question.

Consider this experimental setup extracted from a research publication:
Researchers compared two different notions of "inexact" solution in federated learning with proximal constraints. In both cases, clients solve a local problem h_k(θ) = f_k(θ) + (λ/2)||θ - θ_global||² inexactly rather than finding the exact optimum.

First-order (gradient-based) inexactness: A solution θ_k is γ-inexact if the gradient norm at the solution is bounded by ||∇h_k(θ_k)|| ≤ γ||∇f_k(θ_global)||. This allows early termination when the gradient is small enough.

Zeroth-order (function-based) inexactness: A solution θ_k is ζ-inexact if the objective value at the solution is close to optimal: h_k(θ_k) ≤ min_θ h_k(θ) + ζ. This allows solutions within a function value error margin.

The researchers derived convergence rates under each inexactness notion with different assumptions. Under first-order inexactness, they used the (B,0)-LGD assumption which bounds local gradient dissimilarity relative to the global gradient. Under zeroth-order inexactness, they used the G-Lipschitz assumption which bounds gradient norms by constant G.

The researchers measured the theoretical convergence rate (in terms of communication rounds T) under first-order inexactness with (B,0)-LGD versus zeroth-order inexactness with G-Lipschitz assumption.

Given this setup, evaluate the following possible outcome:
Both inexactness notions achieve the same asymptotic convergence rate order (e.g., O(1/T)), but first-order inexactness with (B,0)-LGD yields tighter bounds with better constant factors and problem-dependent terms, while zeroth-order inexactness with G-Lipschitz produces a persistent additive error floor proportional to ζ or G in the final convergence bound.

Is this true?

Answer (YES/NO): NO